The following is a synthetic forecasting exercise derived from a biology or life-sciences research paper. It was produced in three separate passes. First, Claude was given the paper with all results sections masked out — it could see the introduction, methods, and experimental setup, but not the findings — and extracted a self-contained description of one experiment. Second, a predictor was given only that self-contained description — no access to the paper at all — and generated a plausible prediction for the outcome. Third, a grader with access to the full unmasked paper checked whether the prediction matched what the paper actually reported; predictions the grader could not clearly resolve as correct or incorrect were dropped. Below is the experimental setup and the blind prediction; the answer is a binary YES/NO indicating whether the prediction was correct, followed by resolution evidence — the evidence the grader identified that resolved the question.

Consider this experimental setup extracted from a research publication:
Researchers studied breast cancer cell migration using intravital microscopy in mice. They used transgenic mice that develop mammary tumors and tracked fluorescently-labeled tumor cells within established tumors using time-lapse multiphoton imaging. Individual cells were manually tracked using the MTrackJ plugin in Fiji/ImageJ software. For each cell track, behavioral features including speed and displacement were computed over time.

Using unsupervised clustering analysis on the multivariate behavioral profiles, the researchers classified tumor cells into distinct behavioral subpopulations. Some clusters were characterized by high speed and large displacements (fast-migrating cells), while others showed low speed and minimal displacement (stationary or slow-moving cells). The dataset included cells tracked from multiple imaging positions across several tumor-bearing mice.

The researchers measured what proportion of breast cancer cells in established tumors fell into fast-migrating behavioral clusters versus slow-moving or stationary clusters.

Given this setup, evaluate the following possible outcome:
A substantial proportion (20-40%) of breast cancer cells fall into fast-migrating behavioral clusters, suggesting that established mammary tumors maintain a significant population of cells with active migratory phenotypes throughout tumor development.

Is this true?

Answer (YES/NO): NO